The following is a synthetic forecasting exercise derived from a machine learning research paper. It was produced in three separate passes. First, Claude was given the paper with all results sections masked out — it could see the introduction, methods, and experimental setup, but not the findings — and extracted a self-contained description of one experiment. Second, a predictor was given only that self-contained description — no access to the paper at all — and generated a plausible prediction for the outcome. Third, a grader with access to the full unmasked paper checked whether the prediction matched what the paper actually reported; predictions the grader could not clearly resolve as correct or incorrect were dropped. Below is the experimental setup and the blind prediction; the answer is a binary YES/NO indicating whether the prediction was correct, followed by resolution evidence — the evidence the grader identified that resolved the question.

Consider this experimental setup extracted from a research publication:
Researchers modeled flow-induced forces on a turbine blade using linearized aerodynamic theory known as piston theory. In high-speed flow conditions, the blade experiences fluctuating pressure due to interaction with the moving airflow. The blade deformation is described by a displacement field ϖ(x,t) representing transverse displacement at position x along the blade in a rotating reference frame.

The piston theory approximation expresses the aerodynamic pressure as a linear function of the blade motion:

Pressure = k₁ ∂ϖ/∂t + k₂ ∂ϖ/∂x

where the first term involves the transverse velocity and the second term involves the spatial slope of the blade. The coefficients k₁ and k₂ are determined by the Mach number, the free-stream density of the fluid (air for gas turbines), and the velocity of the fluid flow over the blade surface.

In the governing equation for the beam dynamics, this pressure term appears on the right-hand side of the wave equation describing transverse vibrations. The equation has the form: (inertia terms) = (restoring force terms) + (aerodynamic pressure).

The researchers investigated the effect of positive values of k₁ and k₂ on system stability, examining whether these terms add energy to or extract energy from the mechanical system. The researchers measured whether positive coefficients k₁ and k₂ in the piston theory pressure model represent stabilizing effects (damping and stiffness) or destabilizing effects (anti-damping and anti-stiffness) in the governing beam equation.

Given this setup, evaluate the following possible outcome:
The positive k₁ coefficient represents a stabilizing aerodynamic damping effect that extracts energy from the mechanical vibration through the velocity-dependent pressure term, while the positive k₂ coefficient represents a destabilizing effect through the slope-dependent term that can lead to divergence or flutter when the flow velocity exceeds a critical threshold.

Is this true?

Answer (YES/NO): NO